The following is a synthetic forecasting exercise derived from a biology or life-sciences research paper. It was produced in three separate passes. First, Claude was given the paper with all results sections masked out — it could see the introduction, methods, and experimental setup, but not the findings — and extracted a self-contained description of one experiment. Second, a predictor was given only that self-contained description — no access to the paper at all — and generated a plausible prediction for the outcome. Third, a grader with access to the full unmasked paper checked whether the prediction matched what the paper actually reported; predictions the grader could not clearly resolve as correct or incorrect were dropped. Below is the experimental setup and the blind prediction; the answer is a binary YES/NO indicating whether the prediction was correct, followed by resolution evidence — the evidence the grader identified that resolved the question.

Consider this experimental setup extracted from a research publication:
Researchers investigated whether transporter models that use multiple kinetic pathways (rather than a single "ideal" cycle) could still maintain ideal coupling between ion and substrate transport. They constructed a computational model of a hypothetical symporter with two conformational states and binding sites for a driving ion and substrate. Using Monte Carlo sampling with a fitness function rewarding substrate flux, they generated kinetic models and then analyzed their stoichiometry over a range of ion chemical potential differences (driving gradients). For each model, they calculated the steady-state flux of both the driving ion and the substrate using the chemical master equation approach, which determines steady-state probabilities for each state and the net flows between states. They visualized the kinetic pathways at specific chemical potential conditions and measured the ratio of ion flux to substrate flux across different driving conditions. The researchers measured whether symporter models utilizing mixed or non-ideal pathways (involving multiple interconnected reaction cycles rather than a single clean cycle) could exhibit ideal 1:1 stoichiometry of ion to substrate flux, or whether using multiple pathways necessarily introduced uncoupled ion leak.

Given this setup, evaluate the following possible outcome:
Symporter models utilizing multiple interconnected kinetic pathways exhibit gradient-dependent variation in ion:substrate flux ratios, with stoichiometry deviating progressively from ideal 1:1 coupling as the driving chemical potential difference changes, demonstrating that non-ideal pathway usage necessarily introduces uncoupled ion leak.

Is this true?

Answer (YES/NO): NO